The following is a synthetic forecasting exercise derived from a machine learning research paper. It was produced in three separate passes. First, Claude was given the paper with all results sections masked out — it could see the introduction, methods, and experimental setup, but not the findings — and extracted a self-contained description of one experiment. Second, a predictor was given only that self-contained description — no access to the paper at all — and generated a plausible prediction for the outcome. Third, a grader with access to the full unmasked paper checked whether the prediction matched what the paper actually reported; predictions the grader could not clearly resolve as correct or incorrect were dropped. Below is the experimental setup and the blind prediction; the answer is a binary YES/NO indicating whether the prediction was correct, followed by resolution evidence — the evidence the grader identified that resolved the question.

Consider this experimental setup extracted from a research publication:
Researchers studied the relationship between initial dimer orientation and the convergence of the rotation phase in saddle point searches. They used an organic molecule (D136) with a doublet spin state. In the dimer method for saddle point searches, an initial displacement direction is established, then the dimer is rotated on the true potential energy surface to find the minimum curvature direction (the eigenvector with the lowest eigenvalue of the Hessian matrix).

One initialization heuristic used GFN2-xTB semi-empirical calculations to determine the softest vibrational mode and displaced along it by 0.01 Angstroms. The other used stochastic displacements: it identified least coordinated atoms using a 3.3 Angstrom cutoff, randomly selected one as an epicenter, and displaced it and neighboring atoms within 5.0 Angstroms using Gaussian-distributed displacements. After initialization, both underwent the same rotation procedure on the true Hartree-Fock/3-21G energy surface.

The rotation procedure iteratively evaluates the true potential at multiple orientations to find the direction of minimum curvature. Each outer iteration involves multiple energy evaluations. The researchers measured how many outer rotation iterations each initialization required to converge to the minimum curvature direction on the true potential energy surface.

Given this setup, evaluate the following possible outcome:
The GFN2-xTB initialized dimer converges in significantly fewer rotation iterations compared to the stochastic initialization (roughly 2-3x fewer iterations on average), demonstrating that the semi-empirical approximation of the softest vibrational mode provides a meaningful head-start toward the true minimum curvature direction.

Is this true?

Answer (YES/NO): YES